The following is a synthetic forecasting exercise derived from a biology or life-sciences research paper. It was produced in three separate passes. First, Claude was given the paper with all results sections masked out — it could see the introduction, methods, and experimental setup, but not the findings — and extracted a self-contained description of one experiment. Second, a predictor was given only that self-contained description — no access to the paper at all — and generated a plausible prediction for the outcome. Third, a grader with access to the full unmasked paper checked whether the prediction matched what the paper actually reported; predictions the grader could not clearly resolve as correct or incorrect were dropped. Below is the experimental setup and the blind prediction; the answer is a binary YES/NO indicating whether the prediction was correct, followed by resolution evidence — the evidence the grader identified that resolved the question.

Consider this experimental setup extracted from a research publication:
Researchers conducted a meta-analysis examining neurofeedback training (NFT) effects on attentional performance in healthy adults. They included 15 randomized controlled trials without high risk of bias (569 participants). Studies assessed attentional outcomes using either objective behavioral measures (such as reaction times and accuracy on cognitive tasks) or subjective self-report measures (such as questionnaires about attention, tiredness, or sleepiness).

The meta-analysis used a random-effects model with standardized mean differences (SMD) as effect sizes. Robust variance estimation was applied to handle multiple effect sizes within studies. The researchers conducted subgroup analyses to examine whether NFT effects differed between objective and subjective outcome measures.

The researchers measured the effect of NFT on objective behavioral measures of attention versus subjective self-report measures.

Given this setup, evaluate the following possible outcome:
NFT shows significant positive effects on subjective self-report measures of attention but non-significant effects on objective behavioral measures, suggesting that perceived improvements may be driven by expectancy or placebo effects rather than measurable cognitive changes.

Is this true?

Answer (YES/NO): NO